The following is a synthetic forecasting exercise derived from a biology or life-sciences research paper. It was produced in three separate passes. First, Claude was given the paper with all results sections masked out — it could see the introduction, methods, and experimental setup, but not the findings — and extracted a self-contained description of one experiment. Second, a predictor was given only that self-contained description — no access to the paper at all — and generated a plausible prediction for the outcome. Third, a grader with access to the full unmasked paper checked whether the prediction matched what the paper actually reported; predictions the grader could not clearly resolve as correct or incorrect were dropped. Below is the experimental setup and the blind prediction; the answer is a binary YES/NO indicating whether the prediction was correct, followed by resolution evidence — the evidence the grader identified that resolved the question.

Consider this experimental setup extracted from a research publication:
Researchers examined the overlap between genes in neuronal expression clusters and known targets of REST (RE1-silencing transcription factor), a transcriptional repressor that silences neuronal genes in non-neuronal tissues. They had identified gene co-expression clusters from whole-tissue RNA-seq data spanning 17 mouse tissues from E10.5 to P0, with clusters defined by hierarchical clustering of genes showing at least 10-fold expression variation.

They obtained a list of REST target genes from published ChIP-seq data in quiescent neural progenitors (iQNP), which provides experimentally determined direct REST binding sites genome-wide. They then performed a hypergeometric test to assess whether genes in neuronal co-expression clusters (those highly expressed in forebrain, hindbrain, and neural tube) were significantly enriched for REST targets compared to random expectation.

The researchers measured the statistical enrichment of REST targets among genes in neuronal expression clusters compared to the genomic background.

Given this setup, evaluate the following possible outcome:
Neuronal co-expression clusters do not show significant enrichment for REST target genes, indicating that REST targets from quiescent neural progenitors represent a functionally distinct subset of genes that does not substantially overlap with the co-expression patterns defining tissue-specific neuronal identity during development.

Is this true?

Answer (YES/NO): NO